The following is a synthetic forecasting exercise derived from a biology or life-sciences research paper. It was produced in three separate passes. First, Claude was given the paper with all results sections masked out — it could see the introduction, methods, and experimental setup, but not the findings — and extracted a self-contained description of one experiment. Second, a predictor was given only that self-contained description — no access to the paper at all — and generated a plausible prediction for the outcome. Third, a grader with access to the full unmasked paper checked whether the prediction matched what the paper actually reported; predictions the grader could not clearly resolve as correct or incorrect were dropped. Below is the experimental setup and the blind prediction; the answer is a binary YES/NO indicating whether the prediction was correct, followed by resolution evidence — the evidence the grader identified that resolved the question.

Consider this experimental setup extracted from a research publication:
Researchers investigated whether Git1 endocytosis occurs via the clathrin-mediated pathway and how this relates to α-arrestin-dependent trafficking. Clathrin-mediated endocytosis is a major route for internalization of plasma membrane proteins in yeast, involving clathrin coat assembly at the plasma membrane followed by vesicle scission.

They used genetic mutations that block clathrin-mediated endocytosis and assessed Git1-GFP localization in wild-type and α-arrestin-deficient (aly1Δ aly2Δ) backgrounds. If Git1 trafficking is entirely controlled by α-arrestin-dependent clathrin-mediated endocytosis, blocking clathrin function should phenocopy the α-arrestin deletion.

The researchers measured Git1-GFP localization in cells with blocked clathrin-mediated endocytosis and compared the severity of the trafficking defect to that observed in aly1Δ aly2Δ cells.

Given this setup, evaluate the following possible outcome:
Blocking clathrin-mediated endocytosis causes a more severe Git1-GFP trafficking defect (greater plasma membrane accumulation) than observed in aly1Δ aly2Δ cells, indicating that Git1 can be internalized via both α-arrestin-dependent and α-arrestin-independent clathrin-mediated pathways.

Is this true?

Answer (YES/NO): NO